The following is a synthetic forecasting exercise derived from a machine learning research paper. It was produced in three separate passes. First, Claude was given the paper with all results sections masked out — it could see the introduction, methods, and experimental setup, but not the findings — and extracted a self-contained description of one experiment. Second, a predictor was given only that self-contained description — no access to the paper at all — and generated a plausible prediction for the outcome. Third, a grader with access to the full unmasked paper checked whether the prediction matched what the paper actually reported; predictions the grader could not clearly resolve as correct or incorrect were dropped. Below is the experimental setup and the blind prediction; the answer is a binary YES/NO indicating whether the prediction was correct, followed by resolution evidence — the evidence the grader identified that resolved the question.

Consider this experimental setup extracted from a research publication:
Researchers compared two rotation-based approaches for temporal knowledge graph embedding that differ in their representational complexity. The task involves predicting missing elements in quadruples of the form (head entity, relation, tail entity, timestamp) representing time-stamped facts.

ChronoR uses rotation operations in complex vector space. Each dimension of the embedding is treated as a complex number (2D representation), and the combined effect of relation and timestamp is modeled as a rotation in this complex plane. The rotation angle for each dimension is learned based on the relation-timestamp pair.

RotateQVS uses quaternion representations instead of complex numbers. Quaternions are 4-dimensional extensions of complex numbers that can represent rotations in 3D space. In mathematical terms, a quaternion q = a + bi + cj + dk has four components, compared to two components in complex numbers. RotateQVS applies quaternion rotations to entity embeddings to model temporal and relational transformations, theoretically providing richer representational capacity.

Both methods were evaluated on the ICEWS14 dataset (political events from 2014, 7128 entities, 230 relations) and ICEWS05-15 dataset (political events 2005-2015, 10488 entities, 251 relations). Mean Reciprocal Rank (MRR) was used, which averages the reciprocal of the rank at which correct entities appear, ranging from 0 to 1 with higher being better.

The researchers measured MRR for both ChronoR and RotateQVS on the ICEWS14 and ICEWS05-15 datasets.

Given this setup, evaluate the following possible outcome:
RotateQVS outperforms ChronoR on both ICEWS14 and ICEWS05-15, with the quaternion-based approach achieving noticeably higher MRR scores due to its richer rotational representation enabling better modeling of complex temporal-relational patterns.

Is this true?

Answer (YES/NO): NO